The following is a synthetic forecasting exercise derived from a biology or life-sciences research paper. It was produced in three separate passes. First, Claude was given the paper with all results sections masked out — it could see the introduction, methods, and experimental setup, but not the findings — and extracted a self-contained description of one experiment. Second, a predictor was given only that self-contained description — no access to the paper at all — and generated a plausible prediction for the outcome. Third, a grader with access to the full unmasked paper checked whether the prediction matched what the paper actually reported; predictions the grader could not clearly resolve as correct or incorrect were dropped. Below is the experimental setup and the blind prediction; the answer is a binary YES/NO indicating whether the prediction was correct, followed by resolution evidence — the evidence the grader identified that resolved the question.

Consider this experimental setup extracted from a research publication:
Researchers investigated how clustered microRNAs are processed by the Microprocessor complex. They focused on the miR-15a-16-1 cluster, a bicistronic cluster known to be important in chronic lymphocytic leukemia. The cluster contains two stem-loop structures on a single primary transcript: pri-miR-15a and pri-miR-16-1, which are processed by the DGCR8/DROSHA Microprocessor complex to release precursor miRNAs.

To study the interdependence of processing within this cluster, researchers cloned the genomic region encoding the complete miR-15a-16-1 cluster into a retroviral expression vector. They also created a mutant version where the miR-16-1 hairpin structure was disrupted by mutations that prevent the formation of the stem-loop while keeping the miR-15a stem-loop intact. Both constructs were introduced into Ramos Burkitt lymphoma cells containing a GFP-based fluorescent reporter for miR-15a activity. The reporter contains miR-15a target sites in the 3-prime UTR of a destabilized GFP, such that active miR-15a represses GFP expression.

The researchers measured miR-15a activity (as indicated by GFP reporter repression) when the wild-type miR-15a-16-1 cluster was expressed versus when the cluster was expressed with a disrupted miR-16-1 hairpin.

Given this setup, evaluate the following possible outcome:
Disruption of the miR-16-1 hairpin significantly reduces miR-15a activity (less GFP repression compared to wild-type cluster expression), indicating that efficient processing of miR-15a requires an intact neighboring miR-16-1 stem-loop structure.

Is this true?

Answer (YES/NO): YES